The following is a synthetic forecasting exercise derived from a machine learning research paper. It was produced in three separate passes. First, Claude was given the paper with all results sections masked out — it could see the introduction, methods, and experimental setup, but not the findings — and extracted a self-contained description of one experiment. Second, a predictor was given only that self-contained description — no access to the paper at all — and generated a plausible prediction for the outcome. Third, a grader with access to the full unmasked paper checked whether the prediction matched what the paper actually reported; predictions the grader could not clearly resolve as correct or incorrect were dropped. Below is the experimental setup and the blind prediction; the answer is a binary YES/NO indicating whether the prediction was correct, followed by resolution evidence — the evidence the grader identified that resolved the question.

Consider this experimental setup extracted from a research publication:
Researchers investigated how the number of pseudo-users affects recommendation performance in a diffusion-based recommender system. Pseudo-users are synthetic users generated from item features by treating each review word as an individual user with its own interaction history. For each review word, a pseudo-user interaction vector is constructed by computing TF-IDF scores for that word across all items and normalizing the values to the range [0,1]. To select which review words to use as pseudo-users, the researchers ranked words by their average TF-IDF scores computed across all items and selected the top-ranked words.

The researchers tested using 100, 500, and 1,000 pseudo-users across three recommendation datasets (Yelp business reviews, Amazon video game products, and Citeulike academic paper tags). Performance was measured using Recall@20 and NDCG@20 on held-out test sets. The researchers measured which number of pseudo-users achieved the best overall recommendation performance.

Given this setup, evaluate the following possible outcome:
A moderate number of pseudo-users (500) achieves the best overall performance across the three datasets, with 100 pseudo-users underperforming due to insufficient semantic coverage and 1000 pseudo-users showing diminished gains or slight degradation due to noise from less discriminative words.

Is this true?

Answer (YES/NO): NO